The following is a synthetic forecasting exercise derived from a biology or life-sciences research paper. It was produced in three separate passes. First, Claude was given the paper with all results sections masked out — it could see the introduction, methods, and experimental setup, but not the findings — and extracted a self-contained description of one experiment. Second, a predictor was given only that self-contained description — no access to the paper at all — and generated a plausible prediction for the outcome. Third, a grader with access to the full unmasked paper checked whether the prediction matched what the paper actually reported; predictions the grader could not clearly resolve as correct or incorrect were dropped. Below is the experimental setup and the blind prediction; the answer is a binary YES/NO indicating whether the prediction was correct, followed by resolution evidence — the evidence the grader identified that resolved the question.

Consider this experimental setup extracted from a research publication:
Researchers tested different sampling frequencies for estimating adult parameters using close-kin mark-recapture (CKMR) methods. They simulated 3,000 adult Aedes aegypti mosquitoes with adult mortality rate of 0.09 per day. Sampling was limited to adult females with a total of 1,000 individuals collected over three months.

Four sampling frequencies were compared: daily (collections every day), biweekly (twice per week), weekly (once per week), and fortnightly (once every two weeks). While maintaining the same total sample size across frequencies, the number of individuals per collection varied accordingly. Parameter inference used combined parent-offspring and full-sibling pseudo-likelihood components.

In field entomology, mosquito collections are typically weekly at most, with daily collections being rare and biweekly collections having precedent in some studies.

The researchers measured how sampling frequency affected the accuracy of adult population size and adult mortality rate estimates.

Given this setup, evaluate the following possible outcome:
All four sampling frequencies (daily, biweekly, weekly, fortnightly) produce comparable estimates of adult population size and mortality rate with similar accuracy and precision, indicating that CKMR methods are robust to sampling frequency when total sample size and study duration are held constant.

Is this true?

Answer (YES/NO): YES